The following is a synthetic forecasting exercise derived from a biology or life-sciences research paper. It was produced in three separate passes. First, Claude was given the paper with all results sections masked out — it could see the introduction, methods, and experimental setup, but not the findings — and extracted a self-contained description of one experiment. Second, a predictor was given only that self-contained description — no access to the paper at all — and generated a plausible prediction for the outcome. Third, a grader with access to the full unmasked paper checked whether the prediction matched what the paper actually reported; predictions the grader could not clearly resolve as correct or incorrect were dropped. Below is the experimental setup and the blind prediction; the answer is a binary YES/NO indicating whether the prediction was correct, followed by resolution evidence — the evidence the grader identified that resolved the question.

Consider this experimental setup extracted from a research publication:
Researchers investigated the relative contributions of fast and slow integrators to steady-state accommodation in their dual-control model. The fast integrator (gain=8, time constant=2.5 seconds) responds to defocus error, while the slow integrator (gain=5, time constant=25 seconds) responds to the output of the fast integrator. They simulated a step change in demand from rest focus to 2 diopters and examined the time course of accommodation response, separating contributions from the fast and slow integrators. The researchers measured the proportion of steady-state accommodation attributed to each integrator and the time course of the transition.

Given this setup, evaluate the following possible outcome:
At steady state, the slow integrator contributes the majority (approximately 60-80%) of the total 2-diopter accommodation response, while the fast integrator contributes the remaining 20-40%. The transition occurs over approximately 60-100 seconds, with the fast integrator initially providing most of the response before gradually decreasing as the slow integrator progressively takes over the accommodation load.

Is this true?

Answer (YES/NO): NO